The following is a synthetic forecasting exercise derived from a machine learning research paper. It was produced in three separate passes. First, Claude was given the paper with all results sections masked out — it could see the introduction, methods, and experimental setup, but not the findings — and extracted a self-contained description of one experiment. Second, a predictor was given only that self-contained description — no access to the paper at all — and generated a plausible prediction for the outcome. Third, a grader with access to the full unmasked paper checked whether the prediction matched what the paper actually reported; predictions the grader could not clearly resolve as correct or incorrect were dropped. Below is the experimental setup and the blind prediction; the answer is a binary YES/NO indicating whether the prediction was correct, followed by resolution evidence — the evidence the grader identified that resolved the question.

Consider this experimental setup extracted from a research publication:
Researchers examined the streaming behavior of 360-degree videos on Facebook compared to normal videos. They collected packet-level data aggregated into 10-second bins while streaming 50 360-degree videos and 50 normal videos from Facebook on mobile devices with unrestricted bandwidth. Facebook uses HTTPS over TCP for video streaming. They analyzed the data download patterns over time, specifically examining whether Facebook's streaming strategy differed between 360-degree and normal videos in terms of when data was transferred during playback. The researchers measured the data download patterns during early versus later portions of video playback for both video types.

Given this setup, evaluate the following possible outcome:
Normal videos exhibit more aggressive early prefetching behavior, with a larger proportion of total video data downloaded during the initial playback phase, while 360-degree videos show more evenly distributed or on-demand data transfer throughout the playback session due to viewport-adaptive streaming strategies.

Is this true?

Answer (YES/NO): NO